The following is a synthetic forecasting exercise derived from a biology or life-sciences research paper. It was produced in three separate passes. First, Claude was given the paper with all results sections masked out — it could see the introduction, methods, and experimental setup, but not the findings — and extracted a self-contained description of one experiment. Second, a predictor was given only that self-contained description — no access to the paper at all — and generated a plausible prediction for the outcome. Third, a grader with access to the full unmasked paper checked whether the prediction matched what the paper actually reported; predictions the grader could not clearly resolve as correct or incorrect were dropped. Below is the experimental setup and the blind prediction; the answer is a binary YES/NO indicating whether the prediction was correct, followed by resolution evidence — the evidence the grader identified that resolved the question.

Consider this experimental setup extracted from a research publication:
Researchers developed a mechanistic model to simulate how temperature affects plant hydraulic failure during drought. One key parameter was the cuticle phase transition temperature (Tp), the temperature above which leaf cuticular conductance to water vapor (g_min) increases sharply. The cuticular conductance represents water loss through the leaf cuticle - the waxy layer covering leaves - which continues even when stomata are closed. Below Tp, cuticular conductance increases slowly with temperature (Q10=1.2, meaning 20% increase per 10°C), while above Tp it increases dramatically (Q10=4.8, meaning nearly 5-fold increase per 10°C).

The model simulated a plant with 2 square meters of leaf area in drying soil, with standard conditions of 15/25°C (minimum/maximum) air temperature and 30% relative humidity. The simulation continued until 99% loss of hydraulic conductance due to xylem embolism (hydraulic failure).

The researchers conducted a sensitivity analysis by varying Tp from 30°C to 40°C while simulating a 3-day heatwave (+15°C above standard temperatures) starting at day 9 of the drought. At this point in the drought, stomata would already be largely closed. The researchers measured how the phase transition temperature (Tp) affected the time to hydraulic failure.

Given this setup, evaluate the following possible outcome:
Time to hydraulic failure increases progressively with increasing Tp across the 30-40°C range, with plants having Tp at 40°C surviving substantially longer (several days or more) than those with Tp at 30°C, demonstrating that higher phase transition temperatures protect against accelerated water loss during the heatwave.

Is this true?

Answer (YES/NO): YES